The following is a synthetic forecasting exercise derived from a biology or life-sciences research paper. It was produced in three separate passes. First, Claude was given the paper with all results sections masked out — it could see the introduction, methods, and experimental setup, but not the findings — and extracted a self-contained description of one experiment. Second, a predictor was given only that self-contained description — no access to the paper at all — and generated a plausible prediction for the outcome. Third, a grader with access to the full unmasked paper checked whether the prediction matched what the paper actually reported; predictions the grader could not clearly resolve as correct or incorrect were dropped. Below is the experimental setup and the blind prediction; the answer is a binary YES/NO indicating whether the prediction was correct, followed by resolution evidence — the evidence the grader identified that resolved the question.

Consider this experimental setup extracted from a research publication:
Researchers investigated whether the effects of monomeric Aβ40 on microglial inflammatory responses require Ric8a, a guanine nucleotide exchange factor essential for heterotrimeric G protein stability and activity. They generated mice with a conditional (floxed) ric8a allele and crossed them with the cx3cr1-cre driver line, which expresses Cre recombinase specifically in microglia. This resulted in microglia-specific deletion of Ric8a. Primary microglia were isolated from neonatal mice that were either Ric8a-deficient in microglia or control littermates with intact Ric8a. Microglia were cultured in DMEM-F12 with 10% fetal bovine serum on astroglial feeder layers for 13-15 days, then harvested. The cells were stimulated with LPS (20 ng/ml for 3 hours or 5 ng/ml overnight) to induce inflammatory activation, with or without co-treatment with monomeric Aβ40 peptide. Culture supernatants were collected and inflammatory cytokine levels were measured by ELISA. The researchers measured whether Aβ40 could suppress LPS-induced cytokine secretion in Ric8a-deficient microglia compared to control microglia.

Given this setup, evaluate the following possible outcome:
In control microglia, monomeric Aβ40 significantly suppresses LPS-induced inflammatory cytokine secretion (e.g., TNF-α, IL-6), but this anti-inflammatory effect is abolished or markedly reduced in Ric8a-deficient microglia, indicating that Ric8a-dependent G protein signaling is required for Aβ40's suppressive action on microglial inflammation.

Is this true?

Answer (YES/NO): YES